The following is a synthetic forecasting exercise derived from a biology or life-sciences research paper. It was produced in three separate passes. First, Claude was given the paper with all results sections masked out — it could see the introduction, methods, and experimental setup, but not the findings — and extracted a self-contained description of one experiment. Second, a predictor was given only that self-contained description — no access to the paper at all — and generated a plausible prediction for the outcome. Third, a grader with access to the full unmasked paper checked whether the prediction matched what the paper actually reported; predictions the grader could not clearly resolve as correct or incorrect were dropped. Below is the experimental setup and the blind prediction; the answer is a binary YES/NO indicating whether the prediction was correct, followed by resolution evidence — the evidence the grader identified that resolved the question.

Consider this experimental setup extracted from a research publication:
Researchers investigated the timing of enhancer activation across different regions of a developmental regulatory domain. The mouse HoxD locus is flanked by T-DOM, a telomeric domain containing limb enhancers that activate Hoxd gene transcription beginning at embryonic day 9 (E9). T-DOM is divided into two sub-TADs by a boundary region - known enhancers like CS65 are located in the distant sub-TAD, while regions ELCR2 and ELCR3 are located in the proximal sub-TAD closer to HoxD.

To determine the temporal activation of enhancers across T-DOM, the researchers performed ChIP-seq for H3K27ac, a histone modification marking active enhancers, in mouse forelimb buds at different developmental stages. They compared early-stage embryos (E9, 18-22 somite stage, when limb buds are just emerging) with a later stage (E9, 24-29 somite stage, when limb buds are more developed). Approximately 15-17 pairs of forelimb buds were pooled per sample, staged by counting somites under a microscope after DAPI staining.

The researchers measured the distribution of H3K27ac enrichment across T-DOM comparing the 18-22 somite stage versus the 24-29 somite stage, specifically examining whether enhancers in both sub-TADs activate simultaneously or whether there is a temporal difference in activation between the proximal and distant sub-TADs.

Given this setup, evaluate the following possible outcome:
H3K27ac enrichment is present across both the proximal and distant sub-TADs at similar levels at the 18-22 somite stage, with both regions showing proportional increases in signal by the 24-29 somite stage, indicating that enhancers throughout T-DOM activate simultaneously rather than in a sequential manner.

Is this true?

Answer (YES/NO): NO